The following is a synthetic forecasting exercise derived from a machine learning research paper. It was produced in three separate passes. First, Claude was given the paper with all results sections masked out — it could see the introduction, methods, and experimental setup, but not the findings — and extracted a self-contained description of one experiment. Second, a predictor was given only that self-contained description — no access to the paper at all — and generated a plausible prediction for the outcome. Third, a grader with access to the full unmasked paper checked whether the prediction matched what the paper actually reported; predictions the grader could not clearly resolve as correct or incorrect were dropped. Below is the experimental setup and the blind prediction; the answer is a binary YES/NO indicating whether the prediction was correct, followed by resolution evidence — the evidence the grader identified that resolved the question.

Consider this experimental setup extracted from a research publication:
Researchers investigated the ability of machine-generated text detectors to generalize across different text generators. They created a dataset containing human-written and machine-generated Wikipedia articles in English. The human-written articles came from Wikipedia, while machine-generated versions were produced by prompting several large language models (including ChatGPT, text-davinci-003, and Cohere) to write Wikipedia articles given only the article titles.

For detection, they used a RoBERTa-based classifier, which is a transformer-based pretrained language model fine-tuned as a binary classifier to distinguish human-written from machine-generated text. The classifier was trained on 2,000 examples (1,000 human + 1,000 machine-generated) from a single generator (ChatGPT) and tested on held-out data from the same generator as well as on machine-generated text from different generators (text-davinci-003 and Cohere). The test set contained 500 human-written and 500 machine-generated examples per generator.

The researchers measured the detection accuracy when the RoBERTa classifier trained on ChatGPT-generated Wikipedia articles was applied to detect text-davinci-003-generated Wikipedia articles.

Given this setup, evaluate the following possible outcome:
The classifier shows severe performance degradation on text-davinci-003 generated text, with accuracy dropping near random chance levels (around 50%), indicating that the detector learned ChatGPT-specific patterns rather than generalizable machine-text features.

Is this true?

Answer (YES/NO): NO